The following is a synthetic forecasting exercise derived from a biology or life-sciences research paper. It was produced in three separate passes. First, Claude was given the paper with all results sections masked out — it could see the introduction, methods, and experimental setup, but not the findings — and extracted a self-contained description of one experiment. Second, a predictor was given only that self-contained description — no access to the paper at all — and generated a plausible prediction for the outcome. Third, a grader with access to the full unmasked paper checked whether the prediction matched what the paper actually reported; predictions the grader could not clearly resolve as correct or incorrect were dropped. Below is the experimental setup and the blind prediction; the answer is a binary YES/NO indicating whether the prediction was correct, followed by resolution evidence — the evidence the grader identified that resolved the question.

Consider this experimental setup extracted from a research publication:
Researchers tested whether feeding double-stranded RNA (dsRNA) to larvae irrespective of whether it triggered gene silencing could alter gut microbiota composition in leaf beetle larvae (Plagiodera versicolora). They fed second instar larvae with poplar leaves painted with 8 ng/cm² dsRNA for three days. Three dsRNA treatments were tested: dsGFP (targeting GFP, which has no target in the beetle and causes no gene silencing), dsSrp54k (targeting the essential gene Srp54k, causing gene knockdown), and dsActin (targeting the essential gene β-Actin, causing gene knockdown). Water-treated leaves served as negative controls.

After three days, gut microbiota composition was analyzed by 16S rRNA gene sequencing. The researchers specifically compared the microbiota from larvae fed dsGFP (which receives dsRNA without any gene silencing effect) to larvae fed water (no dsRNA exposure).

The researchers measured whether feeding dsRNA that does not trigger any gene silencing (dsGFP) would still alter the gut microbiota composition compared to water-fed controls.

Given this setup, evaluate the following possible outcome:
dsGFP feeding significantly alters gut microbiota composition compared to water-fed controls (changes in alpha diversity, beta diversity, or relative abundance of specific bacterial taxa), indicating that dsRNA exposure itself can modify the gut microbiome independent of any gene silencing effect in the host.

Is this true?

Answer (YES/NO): YES